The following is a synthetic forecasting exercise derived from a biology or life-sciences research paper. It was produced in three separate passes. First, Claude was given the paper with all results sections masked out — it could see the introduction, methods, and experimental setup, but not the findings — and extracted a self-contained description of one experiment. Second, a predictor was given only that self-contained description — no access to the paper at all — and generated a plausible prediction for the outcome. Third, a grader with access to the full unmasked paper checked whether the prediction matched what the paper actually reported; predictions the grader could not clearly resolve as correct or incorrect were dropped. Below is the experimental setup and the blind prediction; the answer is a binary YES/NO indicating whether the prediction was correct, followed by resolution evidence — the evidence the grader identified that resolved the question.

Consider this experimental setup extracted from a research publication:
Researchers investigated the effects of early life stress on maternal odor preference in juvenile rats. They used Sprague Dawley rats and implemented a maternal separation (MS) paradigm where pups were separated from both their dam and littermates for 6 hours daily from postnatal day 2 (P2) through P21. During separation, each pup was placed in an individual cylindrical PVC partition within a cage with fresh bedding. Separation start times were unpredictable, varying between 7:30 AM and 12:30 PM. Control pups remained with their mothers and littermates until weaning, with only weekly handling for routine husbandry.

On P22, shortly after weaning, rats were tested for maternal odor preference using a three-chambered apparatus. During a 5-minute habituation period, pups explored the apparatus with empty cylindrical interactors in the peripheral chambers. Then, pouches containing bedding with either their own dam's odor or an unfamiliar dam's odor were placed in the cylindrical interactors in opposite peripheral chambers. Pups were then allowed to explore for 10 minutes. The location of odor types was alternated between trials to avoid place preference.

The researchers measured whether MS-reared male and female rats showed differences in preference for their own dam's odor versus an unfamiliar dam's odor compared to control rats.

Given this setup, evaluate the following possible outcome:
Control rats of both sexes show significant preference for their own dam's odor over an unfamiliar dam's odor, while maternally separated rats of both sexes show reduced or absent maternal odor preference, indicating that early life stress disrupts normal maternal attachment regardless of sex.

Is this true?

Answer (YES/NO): NO